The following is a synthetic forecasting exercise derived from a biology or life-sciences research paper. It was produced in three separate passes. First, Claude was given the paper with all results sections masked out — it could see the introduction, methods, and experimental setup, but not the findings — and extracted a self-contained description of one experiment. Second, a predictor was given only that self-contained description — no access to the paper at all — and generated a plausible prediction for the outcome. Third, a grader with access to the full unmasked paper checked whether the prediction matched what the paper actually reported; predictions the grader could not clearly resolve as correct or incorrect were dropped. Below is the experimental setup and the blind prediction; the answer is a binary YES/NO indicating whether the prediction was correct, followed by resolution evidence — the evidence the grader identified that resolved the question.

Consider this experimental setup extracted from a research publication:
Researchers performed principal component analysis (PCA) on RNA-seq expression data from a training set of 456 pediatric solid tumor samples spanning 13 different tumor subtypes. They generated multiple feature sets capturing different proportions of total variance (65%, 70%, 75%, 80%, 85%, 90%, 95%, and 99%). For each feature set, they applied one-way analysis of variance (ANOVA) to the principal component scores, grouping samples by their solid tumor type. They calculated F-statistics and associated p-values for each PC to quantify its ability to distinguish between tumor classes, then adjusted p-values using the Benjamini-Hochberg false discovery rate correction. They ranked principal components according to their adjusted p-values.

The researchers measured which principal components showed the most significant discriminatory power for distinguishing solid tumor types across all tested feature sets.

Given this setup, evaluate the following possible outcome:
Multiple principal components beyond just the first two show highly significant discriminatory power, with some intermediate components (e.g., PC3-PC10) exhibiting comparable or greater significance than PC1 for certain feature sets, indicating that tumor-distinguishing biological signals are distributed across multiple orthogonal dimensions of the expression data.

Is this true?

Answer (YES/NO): YES